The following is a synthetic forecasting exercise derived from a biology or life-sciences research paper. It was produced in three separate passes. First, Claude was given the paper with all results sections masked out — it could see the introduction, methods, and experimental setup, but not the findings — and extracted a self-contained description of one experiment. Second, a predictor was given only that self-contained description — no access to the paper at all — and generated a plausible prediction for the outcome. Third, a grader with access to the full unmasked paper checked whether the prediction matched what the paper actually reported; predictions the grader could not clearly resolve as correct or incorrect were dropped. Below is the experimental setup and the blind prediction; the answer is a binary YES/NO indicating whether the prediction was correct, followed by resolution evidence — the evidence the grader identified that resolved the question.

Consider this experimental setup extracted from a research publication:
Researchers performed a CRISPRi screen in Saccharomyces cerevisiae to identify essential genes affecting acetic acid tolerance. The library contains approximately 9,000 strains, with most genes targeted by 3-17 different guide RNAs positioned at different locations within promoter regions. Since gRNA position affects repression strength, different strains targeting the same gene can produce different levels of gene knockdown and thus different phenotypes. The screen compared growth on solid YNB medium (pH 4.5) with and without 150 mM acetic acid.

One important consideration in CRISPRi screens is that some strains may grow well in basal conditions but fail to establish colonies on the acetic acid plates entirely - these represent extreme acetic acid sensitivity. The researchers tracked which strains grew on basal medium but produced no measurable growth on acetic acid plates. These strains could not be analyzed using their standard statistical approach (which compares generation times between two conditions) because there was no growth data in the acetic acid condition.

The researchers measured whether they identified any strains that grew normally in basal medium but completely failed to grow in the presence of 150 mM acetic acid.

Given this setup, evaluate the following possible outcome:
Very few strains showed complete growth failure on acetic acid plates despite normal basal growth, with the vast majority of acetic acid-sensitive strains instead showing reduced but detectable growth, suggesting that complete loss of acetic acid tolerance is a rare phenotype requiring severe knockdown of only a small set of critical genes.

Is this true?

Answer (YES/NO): YES